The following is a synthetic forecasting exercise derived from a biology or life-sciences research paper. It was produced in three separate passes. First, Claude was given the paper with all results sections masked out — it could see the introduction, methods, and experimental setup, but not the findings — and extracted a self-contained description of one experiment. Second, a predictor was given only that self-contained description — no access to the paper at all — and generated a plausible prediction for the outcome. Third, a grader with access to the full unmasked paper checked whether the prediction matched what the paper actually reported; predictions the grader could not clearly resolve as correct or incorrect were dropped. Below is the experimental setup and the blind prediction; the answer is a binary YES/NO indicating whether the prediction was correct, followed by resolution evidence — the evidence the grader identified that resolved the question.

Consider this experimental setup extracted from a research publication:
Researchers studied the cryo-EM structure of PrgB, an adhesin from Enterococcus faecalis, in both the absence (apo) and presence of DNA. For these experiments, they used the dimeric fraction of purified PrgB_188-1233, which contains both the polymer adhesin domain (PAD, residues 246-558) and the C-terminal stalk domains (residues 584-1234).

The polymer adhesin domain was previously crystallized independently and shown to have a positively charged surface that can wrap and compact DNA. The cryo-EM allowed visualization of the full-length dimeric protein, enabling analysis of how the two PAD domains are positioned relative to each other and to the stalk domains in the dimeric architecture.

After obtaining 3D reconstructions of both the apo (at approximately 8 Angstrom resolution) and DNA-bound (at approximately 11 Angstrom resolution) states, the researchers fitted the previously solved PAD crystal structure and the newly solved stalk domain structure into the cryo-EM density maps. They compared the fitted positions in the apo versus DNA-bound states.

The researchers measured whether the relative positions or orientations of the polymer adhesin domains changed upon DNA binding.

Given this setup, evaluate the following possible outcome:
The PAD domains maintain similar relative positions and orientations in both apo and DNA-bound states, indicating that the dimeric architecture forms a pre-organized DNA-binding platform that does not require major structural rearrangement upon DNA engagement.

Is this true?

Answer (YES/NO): NO